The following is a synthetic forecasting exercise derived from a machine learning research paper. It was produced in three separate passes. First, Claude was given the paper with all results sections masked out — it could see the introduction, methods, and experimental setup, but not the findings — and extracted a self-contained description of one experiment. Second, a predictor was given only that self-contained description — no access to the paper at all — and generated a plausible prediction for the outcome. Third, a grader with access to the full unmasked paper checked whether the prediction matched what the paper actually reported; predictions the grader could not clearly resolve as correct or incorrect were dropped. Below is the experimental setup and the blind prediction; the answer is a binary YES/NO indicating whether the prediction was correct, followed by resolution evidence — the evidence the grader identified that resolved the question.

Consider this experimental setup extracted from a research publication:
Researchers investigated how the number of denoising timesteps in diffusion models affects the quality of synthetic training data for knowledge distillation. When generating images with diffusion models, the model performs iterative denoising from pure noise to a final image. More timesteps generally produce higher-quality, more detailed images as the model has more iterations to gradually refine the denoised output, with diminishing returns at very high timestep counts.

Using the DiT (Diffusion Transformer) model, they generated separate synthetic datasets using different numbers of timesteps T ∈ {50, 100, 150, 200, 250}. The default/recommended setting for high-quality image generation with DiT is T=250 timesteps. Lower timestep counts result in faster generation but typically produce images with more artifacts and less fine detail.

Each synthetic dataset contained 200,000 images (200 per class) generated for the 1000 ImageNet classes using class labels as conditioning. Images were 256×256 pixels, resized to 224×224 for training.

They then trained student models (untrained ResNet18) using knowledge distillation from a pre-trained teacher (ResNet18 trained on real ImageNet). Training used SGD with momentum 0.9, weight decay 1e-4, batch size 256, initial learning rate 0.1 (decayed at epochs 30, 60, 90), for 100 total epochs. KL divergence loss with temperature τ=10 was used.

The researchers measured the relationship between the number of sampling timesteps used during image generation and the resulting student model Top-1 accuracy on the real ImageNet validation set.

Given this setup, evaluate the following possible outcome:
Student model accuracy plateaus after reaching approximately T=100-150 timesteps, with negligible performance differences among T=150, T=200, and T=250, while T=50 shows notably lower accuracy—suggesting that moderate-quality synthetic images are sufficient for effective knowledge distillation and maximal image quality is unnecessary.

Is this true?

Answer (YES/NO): NO